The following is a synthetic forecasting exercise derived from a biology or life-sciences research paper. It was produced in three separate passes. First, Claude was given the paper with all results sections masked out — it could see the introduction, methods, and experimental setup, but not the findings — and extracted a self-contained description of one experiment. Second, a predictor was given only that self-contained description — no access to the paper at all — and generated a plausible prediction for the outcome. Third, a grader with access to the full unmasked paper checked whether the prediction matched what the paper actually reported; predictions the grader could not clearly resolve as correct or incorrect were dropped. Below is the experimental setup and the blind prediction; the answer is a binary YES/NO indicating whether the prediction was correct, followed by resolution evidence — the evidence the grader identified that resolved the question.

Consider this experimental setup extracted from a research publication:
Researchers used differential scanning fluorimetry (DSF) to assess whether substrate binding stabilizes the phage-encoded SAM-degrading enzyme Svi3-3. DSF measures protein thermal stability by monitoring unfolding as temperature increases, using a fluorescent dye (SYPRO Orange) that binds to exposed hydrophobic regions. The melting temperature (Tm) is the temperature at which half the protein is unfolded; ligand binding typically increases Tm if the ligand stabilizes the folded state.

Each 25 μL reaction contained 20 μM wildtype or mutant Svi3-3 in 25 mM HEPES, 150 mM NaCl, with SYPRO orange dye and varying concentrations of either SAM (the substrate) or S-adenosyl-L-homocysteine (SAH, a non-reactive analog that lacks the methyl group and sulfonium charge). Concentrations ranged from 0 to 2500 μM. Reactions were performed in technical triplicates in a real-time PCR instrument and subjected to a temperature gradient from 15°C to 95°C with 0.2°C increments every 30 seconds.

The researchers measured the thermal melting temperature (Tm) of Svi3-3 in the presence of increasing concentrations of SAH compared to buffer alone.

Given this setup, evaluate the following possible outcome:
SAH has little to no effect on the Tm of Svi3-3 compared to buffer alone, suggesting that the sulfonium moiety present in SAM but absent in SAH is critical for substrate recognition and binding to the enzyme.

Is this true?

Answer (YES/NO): NO